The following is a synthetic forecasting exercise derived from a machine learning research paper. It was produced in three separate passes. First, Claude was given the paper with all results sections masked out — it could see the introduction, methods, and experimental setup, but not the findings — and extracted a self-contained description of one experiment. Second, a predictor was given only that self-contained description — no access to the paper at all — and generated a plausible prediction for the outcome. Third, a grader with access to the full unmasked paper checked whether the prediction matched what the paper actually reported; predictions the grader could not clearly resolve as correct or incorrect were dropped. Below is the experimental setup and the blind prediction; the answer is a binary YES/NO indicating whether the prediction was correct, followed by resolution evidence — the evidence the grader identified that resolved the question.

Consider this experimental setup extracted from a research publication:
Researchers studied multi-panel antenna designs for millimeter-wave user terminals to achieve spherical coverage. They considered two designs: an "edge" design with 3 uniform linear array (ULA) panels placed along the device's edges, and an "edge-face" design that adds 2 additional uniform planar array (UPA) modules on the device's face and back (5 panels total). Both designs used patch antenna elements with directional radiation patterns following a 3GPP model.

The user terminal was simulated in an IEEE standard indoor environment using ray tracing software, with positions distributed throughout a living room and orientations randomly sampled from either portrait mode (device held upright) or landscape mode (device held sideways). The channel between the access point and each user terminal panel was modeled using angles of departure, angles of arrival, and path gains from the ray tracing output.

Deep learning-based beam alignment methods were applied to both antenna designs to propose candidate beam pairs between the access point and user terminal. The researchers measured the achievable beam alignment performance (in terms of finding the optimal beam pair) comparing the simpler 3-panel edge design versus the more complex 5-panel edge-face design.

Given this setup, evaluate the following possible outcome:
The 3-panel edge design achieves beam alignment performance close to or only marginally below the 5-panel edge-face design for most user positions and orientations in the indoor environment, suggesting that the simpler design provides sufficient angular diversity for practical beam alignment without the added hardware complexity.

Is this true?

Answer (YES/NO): YES